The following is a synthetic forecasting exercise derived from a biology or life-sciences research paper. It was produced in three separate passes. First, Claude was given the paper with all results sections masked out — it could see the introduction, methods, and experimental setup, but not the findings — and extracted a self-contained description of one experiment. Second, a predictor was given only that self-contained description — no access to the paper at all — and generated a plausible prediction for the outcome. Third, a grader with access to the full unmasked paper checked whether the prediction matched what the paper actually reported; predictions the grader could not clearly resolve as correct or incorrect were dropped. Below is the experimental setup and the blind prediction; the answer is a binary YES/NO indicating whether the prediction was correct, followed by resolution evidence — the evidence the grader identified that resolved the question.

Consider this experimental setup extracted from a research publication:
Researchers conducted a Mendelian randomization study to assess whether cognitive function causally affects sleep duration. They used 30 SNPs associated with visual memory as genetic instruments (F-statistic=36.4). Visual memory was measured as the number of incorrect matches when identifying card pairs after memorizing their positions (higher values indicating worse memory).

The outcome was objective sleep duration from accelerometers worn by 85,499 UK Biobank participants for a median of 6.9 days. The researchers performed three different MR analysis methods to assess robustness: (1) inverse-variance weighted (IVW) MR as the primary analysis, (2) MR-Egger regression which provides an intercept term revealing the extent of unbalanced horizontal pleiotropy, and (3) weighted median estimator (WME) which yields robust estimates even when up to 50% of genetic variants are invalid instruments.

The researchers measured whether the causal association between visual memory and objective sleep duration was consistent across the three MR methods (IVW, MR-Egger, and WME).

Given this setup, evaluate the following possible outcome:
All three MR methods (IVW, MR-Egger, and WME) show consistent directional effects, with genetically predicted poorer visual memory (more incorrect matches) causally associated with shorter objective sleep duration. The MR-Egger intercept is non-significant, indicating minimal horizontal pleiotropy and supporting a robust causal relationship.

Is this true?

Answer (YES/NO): NO